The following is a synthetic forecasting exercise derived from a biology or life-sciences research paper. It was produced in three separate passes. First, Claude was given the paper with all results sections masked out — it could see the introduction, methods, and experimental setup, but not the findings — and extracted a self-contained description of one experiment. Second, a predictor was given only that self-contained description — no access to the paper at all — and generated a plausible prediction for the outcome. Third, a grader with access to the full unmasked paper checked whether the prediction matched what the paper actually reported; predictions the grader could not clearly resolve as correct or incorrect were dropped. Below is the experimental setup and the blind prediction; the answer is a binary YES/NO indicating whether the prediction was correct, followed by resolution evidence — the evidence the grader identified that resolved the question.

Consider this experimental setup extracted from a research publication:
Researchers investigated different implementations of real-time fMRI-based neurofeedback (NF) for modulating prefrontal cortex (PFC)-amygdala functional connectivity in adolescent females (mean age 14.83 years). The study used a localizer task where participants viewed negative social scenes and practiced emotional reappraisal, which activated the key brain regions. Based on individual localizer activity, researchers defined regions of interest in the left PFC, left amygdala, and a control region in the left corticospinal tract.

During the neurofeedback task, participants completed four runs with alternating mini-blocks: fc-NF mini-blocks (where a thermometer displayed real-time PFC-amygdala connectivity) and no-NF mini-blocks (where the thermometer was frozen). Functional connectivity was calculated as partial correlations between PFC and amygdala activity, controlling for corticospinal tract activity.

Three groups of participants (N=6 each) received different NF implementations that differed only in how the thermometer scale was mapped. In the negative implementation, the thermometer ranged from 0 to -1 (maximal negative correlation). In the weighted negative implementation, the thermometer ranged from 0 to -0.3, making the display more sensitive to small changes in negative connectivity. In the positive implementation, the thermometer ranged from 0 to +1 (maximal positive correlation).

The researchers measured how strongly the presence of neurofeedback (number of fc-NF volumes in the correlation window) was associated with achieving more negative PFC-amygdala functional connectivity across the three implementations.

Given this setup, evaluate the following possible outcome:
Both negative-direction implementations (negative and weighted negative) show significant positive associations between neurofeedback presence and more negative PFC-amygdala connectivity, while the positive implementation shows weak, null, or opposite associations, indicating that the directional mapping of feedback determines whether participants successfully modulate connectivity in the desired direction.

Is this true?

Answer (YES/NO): NO